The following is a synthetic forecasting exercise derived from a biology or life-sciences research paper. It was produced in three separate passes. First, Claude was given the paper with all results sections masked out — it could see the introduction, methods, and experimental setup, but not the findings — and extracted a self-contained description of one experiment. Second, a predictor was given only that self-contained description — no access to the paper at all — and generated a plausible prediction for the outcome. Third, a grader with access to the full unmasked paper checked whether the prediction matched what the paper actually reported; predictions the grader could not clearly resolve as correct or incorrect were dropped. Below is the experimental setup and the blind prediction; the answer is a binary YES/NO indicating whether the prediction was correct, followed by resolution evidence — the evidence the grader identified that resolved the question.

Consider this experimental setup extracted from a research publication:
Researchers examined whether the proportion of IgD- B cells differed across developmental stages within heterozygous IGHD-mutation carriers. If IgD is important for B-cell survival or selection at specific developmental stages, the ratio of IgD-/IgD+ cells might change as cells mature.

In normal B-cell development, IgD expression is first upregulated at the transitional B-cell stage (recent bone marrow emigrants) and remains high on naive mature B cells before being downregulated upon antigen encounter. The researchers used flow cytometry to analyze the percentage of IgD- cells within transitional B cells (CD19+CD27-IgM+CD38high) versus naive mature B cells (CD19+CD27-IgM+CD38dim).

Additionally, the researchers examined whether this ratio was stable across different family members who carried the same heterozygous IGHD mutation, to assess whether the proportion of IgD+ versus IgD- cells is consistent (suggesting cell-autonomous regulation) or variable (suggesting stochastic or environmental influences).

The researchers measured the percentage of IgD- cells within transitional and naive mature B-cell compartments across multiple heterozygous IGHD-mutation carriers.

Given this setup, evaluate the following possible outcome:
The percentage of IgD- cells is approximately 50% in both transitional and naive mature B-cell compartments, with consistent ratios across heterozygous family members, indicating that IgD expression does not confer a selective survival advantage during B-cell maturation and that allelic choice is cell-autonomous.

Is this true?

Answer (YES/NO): YES